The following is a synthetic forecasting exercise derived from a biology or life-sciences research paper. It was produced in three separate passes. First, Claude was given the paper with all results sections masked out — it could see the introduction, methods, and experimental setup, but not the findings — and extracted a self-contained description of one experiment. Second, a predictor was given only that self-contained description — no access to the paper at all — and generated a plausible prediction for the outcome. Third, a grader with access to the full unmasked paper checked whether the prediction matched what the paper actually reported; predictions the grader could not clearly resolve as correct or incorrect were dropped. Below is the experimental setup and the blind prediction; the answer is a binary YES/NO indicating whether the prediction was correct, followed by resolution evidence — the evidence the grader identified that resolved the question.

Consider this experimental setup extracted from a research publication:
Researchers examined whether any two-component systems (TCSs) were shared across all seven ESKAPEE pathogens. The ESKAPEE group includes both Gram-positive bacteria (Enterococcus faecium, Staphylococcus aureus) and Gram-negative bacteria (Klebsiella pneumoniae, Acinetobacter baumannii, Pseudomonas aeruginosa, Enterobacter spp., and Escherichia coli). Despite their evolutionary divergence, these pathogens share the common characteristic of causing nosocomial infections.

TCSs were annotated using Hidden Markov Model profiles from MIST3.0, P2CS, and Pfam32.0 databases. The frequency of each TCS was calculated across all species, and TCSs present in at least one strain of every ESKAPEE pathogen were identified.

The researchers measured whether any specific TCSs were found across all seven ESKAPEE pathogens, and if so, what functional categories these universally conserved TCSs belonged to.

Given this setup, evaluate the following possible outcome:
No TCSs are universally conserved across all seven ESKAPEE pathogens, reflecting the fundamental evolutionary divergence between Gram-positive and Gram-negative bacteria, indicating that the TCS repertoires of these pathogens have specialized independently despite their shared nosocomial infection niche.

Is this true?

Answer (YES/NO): YES